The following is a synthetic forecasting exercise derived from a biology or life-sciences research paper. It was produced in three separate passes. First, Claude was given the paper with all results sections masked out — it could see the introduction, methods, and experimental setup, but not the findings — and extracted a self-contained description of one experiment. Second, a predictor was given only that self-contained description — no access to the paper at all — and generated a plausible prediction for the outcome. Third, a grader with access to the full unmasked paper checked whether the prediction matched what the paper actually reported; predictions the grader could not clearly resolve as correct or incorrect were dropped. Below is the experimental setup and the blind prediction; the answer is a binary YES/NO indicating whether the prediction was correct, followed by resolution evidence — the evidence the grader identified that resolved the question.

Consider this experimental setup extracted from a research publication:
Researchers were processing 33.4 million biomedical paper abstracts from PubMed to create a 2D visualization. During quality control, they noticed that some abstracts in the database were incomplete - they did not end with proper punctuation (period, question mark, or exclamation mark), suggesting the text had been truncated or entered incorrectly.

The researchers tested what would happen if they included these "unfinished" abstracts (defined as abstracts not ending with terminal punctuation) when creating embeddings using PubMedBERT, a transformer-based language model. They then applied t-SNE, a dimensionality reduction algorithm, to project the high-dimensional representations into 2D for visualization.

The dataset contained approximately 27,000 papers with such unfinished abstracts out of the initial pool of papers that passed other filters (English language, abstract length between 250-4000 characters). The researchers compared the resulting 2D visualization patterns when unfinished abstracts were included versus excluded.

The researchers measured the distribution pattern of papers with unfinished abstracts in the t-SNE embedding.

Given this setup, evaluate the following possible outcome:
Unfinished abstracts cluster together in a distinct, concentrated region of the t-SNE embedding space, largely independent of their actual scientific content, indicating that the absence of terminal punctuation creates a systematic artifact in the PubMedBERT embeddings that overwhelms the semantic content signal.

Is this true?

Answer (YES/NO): YES